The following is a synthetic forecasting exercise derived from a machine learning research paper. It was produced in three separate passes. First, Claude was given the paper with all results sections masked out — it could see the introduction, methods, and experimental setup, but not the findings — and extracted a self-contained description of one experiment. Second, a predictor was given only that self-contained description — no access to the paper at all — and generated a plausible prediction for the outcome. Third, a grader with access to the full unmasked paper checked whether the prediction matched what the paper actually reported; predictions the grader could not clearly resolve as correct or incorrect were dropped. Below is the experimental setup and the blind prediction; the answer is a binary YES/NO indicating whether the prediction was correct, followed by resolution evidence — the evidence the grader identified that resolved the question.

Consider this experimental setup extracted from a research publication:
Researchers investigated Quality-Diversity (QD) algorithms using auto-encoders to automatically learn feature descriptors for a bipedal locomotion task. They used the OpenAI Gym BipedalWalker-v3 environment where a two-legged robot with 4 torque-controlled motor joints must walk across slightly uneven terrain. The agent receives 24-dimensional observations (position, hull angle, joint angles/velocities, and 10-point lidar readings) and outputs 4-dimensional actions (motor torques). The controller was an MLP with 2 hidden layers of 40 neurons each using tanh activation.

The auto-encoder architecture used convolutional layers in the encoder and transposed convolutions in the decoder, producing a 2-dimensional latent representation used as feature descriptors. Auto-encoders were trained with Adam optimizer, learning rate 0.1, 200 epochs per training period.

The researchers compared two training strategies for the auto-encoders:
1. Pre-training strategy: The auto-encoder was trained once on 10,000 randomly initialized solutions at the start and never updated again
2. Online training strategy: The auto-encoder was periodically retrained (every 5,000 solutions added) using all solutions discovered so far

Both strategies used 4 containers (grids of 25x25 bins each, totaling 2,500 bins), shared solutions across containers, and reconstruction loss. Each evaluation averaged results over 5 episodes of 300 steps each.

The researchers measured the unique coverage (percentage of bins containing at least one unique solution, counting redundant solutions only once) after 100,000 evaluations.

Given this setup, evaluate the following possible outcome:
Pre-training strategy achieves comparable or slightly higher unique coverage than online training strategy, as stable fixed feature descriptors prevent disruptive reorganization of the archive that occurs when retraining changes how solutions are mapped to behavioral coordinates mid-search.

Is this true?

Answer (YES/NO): NO